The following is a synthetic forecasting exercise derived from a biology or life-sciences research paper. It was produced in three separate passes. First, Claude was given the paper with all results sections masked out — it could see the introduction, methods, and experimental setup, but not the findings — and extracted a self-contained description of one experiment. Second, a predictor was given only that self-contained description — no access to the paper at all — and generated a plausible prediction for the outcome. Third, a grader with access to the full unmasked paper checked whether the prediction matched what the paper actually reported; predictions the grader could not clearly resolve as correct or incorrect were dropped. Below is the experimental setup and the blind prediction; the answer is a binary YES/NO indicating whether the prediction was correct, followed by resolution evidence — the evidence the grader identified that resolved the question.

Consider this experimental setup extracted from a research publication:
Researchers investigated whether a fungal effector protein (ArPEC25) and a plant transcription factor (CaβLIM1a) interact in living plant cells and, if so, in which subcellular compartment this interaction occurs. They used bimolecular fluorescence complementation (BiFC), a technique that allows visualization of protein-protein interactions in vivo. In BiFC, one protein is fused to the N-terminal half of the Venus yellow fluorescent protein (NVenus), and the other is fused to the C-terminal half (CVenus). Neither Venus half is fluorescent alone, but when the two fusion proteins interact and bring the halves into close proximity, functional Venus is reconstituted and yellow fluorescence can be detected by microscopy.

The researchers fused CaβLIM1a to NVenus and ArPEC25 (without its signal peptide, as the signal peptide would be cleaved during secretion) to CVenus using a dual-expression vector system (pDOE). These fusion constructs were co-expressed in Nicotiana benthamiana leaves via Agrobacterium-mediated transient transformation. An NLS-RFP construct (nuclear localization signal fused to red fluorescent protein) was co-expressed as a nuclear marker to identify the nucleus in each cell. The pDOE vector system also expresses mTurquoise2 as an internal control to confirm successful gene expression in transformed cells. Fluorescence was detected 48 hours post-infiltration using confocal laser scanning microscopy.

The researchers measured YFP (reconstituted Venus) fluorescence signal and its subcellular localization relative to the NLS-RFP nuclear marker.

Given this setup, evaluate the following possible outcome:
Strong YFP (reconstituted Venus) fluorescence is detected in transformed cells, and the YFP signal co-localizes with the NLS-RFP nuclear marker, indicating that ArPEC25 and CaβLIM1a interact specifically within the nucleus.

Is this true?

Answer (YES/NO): YES